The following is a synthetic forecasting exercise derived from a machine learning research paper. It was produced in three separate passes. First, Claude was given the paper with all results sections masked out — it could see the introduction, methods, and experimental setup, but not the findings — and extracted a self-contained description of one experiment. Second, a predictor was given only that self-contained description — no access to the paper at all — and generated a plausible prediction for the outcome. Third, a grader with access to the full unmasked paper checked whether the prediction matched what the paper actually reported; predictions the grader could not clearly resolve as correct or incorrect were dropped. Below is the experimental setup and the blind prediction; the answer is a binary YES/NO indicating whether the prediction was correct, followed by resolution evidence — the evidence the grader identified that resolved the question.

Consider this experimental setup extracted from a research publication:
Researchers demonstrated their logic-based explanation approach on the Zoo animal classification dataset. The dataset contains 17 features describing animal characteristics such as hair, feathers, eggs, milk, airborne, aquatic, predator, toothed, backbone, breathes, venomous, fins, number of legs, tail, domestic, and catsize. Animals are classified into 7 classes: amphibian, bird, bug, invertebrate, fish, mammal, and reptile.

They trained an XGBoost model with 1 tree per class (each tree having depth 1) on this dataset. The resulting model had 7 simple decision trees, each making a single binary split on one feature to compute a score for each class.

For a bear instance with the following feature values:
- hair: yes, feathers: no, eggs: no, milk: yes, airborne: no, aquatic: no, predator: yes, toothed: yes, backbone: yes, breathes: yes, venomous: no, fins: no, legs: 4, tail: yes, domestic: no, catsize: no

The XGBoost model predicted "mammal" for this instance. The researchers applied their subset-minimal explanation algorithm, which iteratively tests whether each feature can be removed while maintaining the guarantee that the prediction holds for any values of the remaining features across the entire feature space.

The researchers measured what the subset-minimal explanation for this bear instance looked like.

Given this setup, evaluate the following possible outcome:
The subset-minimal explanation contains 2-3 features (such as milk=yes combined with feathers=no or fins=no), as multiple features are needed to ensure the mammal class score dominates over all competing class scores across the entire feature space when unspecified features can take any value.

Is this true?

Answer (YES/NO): NO